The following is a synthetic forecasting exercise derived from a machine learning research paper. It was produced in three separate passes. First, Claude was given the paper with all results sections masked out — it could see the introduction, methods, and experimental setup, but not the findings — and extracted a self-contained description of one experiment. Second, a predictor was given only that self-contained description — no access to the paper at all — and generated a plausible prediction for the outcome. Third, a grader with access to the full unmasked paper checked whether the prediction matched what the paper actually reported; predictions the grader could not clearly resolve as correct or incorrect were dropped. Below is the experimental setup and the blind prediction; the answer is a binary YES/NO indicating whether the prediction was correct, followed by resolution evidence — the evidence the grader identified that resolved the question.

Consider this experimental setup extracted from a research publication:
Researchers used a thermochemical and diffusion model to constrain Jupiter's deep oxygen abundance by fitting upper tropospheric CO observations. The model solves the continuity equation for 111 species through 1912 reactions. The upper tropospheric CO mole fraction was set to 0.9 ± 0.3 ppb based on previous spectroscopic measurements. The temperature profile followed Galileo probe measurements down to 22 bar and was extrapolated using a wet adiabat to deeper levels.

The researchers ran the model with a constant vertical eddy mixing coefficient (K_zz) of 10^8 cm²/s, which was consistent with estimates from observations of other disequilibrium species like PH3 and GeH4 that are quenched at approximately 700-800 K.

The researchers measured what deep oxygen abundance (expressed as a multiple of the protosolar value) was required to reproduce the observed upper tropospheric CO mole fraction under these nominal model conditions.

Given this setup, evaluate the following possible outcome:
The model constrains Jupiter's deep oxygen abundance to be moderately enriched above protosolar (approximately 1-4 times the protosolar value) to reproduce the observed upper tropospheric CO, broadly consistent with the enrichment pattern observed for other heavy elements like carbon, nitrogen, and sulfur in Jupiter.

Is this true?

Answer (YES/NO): NO